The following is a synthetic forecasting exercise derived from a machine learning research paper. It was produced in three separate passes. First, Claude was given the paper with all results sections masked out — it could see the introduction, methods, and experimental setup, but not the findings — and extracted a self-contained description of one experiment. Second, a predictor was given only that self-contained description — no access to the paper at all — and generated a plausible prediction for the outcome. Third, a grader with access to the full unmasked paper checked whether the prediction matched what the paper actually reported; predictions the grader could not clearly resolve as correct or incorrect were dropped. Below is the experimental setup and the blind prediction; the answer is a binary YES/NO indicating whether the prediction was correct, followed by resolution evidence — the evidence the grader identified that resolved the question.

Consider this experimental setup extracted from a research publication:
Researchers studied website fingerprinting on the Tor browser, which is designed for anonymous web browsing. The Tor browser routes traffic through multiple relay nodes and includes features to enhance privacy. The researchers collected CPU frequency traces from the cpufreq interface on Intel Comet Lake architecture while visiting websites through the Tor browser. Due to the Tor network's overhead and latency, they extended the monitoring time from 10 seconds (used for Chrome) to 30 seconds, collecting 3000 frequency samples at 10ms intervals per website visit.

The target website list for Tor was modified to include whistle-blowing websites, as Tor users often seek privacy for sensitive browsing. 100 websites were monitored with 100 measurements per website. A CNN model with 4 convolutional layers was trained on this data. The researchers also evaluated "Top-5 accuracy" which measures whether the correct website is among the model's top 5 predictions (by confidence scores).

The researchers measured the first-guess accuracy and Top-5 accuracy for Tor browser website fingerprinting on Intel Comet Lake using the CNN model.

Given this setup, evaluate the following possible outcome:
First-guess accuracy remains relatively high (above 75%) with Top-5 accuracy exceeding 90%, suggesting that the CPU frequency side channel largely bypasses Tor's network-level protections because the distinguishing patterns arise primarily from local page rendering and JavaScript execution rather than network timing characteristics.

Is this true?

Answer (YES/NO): NO